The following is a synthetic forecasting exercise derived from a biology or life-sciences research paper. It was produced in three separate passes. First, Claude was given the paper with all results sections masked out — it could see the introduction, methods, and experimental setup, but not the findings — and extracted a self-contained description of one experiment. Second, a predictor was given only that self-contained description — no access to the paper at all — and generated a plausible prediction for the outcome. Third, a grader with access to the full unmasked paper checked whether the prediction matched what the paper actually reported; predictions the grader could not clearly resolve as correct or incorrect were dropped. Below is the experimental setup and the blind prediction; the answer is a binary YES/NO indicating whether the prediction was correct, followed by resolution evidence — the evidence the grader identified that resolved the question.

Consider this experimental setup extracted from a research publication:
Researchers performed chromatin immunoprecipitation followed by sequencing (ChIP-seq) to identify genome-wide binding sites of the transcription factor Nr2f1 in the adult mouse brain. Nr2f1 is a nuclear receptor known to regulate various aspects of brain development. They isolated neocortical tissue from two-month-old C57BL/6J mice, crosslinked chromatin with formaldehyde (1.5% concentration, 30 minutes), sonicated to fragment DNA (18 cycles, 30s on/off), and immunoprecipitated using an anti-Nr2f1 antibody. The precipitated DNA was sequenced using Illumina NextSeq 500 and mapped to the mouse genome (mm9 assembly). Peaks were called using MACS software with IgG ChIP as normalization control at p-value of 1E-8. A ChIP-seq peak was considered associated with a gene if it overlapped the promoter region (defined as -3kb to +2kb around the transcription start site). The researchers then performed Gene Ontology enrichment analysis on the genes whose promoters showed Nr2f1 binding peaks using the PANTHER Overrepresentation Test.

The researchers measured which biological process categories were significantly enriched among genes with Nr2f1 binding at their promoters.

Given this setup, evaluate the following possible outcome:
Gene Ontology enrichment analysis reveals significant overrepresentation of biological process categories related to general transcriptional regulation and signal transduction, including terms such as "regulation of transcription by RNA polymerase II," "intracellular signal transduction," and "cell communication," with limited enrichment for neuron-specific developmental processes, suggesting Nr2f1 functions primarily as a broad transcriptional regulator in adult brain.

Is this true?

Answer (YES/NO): NO